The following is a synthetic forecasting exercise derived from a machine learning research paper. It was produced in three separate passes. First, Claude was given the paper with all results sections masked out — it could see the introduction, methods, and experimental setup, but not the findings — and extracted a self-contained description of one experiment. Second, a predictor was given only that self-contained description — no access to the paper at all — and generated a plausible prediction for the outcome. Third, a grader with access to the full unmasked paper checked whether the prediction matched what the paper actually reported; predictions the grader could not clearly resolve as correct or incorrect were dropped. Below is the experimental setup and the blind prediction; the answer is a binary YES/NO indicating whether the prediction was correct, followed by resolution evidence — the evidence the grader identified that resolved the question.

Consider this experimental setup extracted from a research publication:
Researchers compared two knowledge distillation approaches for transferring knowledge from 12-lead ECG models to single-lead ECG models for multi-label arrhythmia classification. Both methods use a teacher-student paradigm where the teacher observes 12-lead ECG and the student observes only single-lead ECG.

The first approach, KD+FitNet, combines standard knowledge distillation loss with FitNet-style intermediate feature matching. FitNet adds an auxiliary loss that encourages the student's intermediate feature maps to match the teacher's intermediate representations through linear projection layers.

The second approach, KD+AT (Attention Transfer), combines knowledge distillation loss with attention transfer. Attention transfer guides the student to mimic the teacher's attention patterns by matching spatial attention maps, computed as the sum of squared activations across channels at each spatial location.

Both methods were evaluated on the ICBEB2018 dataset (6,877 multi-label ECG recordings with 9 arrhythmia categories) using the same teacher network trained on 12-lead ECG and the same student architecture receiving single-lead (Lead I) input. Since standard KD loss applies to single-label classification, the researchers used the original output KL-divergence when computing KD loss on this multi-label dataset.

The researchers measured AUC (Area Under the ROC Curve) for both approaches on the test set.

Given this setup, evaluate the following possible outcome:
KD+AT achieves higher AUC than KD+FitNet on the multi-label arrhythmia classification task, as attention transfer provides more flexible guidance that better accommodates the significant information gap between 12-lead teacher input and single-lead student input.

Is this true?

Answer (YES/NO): NO